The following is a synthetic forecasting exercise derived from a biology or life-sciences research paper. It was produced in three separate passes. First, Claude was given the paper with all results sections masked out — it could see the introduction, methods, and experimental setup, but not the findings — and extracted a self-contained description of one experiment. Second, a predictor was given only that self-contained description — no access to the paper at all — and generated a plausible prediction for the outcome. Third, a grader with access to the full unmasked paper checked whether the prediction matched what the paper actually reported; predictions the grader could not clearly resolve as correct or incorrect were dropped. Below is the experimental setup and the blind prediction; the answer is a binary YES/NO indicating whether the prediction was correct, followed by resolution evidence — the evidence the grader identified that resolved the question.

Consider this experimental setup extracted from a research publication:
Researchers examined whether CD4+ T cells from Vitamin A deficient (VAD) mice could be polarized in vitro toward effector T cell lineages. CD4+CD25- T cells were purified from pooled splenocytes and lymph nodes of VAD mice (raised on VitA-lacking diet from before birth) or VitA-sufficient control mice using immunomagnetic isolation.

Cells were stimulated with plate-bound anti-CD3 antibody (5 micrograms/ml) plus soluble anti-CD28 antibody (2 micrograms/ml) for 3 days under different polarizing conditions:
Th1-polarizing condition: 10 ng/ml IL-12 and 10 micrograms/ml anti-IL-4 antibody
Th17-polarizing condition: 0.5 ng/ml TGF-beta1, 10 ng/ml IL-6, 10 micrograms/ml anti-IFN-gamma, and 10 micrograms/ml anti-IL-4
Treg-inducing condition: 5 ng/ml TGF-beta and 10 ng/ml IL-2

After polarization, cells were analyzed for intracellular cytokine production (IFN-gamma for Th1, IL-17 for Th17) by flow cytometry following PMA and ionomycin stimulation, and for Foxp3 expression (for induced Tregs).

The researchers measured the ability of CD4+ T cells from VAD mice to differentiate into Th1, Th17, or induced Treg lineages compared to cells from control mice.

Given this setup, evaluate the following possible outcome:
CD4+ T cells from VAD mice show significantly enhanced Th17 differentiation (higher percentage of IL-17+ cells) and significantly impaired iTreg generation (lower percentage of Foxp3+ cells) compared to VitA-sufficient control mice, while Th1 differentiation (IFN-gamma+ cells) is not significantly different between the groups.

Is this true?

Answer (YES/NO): NO